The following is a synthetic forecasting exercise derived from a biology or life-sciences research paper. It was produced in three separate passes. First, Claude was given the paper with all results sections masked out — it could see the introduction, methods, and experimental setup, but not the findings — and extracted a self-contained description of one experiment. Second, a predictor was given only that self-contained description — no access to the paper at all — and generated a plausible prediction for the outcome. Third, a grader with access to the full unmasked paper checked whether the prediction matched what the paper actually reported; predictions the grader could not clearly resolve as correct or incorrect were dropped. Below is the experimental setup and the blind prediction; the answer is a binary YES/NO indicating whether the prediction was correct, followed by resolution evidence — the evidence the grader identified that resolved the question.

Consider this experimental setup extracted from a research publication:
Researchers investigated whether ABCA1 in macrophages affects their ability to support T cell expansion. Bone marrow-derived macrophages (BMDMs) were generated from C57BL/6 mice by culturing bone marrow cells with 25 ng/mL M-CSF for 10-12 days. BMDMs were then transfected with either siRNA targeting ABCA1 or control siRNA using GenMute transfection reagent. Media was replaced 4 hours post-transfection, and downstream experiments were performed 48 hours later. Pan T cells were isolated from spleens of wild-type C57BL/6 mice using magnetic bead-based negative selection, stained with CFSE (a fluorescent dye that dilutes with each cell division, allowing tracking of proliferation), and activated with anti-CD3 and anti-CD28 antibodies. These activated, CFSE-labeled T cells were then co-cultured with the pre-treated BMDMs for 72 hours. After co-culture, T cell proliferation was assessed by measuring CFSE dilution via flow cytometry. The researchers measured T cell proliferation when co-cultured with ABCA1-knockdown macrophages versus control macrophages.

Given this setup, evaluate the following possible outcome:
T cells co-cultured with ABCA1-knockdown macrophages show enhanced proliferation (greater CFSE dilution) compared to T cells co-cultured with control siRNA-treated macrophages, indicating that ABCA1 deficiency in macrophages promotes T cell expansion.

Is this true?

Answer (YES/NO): NO